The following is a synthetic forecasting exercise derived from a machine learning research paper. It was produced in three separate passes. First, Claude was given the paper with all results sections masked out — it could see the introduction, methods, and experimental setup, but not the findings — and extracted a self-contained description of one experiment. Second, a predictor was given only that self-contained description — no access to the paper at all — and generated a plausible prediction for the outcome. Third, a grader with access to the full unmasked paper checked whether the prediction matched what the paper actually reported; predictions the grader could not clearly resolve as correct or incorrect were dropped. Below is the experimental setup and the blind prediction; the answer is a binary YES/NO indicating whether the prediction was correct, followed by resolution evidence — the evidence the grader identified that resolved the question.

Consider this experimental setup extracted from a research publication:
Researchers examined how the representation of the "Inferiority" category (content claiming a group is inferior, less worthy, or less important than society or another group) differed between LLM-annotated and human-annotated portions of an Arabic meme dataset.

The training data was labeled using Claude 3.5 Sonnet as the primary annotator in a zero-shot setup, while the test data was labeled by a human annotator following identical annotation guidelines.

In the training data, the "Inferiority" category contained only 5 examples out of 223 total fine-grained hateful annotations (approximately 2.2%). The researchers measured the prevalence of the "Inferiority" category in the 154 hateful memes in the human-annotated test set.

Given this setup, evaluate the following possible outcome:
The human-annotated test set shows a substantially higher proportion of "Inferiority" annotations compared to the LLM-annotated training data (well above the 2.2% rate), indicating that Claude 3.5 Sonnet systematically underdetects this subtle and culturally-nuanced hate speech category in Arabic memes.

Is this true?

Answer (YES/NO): YES